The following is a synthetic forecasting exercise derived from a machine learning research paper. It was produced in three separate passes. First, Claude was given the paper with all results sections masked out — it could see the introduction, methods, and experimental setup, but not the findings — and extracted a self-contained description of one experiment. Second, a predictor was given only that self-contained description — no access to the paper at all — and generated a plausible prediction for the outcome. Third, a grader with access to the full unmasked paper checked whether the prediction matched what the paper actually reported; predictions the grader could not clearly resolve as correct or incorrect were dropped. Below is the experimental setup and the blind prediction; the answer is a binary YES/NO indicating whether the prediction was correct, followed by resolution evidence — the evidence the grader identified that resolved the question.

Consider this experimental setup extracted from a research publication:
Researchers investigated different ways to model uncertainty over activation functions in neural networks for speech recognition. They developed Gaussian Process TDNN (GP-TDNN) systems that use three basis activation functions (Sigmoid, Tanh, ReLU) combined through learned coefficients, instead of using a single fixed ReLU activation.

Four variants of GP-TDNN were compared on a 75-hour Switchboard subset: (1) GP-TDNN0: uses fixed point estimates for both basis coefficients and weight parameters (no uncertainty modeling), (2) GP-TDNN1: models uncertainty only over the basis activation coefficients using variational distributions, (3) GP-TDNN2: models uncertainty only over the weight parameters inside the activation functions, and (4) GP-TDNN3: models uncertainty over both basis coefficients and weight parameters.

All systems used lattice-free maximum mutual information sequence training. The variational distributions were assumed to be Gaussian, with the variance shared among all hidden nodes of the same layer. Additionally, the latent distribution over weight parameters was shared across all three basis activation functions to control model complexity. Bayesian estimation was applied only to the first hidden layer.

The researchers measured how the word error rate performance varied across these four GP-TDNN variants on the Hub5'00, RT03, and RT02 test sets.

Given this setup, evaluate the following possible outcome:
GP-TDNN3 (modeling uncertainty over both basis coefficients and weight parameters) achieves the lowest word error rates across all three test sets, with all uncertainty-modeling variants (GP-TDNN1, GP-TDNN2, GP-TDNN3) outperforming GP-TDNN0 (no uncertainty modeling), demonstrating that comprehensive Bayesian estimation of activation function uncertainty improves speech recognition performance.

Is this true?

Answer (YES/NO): NO